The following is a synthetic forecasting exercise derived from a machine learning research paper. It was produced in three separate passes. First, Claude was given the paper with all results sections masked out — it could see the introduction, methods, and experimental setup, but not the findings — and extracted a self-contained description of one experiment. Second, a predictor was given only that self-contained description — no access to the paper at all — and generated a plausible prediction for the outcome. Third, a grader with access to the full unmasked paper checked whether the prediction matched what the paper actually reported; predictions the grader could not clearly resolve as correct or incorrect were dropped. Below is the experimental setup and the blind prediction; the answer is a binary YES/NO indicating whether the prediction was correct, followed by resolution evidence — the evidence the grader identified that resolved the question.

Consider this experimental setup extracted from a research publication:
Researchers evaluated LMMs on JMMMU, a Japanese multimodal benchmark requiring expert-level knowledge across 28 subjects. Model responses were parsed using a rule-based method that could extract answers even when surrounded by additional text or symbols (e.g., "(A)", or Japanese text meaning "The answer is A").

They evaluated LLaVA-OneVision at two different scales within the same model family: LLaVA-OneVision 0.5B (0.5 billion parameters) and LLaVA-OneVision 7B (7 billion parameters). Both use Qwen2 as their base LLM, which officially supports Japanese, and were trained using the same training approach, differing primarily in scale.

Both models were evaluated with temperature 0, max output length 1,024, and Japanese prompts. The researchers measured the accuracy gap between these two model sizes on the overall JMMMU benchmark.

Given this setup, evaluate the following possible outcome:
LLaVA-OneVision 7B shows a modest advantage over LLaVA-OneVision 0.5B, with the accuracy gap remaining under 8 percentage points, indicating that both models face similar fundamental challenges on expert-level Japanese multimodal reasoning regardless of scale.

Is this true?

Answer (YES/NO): NO